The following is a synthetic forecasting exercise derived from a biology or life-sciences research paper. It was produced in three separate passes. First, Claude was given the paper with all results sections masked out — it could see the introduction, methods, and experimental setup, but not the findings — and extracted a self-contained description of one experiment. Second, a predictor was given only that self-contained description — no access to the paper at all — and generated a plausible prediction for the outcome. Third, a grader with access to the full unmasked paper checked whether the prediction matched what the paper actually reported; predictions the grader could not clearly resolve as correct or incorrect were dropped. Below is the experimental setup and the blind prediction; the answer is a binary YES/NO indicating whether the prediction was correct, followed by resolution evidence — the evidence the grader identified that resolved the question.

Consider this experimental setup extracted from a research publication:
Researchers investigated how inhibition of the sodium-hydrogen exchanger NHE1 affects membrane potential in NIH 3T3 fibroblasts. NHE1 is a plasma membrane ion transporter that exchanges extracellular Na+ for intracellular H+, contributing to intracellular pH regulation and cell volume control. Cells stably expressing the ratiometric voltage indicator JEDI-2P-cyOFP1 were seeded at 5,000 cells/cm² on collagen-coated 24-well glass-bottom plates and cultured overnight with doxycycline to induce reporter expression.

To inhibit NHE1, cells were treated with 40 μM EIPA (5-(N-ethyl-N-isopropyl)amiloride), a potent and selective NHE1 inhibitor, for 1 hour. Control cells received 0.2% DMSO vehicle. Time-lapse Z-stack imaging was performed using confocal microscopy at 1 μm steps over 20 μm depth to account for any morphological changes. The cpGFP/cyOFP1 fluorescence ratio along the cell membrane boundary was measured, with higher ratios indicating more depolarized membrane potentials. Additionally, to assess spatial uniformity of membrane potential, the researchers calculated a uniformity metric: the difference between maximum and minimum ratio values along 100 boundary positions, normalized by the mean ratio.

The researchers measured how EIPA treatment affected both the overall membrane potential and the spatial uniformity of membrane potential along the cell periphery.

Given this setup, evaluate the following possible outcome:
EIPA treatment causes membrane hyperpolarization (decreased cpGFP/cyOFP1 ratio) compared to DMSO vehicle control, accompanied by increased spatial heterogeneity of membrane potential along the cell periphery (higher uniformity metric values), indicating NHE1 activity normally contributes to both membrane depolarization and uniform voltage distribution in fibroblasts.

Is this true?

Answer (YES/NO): NO